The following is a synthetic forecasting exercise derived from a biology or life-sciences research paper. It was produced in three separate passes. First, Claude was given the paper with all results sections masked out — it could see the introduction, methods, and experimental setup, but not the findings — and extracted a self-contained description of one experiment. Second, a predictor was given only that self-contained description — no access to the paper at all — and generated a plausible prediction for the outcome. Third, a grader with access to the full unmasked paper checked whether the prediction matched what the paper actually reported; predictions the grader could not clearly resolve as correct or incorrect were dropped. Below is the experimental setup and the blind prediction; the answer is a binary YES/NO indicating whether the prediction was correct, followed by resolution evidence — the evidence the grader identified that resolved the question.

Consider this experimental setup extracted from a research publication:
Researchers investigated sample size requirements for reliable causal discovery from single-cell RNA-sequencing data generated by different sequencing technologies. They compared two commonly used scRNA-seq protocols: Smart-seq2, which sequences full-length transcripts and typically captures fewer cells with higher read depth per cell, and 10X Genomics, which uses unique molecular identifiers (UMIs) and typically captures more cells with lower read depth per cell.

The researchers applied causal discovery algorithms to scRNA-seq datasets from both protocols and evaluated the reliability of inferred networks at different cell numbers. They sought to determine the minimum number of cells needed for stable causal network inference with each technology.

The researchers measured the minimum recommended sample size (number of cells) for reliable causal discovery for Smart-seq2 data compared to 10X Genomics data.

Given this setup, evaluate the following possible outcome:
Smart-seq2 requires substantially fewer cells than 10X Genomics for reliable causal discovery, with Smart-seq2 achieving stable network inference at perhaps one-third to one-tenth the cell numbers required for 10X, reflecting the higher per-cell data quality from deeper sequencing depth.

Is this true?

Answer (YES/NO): NO